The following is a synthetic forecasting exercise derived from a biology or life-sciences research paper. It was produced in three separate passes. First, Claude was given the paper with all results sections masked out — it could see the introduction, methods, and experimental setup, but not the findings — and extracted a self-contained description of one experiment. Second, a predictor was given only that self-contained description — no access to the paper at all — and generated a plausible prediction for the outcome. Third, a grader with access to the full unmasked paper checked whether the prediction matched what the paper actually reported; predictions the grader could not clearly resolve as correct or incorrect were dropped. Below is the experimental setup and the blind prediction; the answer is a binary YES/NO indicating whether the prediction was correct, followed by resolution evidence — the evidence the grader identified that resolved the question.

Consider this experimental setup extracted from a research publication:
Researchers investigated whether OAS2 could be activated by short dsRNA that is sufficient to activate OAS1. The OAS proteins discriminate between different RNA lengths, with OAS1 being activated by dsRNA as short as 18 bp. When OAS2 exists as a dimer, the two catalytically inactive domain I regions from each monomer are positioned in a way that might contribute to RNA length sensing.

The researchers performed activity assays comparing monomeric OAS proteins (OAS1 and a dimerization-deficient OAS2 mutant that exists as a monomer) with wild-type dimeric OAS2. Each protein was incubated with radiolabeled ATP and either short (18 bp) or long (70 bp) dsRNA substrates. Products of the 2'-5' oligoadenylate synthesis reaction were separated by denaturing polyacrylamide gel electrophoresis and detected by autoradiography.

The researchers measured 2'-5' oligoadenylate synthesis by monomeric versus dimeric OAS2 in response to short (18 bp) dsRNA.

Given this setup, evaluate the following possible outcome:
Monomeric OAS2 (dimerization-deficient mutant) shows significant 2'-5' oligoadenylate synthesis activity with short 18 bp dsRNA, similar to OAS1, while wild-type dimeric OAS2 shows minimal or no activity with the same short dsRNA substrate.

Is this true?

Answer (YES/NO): YES